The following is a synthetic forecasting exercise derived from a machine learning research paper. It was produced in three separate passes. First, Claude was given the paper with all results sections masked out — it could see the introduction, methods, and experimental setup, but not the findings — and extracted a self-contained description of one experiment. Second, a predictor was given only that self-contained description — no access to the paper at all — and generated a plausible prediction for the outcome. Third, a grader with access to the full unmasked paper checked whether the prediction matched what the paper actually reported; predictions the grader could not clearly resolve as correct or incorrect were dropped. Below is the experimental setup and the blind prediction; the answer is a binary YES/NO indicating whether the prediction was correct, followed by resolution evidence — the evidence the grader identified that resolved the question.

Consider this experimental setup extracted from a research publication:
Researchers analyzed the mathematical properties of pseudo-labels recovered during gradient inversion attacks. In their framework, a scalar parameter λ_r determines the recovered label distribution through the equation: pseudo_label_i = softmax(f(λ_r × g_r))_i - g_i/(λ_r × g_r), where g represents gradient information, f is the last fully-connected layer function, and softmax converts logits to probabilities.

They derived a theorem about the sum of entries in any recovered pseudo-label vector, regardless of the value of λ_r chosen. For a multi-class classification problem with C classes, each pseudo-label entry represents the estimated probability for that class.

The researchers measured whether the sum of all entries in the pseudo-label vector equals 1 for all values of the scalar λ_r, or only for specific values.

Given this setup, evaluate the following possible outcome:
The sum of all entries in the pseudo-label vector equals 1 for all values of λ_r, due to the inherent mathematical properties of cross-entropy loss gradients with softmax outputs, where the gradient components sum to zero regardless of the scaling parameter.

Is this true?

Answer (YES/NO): YES